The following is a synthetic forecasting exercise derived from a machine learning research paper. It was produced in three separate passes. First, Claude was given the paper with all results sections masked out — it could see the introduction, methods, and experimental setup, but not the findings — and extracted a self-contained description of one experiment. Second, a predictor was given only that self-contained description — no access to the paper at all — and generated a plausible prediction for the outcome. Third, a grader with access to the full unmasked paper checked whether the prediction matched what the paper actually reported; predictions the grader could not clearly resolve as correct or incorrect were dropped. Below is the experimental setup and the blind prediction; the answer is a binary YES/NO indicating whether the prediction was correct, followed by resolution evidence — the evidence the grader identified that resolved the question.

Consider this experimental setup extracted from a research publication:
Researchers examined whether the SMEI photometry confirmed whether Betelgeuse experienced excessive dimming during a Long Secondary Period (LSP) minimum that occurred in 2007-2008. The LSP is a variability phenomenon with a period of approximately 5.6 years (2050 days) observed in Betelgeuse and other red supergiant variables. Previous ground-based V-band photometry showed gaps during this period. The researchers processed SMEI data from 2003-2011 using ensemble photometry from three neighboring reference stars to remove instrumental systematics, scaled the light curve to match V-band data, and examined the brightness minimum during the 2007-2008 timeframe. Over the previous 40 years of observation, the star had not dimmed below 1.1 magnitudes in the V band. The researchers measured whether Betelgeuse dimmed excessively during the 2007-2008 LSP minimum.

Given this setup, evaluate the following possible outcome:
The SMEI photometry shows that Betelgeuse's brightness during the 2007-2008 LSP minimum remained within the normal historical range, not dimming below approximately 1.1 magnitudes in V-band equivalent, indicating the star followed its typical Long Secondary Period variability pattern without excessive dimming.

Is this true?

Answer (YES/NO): YES